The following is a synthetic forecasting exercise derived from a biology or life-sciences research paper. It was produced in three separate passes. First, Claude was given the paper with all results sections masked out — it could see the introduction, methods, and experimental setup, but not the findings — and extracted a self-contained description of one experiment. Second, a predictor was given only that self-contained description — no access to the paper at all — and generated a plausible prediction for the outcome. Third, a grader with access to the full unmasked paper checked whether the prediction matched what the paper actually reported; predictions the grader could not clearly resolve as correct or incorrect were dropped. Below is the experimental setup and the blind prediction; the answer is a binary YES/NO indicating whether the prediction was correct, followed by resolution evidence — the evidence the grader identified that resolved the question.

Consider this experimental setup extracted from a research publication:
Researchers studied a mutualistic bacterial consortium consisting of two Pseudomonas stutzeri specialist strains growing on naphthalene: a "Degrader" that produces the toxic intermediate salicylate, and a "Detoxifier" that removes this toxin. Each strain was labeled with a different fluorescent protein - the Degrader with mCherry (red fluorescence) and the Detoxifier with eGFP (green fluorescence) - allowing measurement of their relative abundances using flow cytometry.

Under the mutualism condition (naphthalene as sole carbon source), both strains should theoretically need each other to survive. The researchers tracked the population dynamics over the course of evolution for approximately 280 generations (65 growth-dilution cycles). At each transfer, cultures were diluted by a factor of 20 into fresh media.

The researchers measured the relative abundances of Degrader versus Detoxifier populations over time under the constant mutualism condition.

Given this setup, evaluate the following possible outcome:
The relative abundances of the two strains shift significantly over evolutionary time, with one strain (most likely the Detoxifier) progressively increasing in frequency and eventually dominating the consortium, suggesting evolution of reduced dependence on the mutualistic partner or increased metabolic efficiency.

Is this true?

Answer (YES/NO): NO